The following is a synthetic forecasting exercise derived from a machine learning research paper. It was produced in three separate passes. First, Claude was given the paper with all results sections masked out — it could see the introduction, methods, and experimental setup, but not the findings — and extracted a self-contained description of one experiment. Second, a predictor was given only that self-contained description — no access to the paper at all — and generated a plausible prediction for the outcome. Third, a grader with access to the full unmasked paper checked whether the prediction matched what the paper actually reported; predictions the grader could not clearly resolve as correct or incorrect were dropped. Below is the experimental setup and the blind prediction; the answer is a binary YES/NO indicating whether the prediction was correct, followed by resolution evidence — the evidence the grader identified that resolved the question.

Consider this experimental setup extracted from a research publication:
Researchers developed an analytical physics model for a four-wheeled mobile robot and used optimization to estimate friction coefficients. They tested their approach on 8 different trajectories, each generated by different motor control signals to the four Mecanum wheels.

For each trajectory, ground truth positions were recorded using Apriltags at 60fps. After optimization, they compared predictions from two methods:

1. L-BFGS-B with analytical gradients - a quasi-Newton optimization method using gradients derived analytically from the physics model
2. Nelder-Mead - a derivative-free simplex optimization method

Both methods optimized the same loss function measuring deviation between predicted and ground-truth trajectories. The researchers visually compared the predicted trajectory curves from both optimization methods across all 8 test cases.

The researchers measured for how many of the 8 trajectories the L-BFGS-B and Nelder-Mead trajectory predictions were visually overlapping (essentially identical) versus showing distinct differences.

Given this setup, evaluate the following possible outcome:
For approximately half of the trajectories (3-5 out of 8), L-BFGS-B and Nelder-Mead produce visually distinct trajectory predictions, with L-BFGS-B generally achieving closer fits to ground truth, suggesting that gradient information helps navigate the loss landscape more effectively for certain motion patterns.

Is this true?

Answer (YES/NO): YES